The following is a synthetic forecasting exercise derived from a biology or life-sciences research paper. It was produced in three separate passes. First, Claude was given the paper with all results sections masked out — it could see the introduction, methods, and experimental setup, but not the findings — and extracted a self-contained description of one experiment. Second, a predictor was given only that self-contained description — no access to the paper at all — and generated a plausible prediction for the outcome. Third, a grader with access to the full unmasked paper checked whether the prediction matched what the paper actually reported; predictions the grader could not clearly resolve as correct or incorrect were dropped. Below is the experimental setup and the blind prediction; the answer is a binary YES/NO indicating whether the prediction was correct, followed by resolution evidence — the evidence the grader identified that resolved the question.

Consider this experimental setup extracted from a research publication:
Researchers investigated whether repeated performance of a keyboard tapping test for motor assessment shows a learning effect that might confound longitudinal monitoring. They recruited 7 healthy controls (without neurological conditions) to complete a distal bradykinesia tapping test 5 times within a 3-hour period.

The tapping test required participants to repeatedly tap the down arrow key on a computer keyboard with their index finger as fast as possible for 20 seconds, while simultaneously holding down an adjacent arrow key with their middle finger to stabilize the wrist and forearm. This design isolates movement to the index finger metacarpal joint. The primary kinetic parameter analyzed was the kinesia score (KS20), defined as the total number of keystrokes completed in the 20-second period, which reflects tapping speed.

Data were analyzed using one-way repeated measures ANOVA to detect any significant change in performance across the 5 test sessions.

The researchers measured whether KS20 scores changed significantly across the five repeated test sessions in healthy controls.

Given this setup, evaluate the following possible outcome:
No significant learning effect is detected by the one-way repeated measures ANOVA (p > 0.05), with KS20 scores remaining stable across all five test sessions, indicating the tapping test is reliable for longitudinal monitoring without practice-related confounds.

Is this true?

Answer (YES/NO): YES